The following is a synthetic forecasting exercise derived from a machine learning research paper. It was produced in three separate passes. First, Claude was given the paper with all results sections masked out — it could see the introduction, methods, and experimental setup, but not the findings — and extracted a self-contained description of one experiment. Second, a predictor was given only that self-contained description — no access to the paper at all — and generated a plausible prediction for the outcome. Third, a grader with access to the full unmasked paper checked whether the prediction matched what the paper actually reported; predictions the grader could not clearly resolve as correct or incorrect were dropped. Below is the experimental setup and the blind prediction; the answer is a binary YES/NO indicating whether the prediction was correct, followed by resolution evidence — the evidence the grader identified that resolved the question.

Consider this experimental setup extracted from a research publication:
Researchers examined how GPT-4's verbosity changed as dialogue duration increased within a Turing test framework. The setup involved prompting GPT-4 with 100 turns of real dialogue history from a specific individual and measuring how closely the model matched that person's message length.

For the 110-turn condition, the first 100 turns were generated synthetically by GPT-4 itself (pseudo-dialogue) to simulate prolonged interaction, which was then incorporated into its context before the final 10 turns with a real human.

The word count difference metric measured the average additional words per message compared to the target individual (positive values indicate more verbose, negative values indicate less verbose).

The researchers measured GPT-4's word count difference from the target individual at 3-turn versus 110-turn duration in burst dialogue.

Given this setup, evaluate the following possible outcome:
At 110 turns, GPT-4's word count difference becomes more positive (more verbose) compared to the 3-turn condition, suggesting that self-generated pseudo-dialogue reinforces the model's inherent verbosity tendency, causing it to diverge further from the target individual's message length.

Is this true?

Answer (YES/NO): YES